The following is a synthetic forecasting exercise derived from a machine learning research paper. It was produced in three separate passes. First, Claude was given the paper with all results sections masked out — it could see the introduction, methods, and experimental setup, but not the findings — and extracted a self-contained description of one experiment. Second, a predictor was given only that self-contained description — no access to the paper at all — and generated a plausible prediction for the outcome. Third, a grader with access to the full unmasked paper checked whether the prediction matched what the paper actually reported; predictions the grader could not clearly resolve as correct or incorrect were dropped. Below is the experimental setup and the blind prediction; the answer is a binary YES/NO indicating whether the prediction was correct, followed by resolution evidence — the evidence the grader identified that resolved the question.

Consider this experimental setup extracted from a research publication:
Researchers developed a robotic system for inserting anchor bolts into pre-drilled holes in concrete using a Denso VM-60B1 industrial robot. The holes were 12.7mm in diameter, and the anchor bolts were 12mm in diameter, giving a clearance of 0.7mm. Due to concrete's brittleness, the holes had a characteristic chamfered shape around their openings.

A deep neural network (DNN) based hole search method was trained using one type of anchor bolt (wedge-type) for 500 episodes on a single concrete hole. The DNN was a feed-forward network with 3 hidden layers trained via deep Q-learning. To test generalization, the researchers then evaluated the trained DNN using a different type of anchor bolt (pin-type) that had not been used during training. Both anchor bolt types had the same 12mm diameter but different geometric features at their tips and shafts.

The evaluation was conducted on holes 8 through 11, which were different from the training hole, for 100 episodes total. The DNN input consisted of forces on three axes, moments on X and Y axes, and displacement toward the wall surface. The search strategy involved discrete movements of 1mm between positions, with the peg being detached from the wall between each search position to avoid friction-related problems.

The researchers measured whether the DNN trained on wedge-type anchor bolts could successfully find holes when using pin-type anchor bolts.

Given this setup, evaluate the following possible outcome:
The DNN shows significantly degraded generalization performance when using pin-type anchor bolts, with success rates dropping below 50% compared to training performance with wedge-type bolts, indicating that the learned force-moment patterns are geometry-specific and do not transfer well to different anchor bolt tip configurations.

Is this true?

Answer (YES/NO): NO